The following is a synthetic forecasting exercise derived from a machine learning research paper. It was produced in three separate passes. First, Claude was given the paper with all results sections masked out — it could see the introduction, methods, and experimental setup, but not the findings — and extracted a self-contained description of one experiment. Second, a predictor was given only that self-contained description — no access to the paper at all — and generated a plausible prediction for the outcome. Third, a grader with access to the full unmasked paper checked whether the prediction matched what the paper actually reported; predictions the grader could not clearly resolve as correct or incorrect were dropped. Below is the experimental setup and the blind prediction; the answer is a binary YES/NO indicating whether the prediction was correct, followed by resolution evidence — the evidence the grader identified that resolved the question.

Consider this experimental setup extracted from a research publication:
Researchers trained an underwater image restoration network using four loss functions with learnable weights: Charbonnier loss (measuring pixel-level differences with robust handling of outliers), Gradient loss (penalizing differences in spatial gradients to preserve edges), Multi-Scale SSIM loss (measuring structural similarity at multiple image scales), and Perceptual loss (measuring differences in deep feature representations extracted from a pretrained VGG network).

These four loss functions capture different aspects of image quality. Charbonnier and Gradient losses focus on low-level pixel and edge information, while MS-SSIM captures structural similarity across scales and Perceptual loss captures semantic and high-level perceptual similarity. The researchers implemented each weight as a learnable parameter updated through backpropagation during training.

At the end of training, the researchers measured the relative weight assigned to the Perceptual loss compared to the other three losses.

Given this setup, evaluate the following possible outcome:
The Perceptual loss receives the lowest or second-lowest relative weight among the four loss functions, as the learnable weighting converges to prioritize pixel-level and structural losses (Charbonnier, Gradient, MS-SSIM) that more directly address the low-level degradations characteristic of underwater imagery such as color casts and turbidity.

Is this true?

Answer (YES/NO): YES